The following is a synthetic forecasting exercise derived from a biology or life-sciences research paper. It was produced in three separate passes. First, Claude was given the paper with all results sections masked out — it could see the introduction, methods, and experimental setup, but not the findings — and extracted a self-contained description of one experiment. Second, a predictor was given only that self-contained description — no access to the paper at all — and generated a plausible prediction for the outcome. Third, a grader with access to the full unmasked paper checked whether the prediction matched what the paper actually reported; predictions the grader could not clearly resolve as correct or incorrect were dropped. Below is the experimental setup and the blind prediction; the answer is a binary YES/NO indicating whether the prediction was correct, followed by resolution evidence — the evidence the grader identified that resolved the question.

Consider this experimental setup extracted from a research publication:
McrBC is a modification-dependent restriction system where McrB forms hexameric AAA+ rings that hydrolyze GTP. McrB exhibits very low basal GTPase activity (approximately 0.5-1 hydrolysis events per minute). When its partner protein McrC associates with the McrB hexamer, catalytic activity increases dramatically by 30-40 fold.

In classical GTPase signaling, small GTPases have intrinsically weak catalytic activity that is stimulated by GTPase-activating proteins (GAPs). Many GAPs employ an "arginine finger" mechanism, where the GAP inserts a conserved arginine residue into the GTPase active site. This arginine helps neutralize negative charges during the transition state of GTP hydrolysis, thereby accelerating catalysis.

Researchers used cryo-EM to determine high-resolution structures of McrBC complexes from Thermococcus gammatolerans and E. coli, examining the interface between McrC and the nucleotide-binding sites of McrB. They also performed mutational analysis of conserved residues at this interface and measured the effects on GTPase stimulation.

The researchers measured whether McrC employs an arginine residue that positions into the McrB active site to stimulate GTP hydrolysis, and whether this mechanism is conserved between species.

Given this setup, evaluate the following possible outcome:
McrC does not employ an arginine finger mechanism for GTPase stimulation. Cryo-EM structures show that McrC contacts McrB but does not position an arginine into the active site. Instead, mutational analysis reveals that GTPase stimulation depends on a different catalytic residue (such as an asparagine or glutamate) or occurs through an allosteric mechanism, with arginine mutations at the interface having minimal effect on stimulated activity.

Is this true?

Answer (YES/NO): NO